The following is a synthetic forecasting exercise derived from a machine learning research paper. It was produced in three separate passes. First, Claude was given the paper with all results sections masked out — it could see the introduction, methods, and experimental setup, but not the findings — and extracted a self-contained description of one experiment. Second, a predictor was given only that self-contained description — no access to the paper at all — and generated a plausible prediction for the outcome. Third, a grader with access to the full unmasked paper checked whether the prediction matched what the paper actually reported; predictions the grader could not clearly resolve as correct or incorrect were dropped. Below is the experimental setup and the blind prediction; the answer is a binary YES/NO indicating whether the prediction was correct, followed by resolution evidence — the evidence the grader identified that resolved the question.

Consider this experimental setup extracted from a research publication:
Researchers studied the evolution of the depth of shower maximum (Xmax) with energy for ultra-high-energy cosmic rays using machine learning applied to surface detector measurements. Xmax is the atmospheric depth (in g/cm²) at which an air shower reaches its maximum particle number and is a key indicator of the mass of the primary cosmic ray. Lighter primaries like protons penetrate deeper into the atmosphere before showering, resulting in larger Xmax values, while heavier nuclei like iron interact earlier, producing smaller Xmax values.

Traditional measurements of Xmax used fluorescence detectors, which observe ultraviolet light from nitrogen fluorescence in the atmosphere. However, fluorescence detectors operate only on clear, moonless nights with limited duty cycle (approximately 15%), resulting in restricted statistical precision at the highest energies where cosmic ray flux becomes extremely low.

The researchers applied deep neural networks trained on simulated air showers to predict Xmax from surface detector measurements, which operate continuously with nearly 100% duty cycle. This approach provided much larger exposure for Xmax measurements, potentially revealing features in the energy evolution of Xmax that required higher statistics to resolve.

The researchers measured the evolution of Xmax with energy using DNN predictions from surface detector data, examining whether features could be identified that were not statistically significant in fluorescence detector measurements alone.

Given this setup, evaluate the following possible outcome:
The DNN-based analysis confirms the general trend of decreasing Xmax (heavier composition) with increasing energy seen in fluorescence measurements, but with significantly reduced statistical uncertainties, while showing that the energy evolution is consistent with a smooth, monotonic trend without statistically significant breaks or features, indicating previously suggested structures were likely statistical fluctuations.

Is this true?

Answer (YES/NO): NO